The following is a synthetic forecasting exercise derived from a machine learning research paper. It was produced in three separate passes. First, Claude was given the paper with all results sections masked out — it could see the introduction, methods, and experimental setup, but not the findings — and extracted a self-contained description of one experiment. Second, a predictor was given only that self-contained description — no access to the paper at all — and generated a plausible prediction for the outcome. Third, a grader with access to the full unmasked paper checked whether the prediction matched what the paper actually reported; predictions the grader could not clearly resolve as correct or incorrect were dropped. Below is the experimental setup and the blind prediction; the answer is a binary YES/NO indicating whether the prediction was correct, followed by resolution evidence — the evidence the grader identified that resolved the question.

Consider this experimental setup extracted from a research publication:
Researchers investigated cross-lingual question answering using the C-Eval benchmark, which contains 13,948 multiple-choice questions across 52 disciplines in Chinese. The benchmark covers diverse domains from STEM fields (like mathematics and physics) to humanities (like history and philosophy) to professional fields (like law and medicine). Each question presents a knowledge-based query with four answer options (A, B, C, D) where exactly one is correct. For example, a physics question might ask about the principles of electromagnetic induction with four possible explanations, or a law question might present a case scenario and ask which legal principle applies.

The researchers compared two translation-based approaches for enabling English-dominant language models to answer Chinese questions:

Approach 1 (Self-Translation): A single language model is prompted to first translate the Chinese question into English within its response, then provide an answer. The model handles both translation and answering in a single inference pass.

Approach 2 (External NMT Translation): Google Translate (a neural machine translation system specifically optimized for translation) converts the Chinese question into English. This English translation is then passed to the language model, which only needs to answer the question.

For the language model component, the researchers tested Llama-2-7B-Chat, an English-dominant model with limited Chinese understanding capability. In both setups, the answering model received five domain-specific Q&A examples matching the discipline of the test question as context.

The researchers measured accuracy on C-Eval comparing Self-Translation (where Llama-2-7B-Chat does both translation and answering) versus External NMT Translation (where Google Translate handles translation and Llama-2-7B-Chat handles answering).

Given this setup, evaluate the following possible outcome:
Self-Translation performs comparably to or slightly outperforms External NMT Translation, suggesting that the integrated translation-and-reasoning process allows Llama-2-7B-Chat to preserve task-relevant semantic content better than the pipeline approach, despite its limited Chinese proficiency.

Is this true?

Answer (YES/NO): NO